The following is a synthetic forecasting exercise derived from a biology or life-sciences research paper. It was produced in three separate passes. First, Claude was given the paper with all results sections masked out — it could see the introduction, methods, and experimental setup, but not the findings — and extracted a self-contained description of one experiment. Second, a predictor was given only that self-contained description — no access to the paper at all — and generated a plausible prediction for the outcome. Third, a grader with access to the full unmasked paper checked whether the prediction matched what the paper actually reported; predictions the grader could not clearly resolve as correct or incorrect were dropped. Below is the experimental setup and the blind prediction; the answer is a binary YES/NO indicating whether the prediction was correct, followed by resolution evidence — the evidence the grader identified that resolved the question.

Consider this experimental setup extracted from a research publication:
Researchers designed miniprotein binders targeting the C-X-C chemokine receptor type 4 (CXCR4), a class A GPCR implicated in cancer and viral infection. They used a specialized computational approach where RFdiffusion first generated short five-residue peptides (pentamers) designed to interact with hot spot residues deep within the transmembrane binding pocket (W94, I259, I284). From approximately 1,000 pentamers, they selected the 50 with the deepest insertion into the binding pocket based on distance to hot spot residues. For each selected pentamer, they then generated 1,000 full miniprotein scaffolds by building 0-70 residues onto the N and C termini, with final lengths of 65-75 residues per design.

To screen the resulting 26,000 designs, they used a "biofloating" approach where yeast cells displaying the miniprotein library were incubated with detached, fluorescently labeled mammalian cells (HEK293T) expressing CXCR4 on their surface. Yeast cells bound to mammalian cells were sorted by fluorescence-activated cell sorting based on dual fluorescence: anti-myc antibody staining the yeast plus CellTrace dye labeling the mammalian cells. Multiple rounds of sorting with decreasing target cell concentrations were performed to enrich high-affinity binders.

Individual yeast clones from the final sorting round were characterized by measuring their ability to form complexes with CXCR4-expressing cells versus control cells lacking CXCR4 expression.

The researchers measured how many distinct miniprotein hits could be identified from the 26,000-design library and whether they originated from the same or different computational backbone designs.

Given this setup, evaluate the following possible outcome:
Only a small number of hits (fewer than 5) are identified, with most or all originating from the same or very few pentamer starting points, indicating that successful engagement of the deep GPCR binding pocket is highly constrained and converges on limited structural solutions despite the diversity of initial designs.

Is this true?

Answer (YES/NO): YES